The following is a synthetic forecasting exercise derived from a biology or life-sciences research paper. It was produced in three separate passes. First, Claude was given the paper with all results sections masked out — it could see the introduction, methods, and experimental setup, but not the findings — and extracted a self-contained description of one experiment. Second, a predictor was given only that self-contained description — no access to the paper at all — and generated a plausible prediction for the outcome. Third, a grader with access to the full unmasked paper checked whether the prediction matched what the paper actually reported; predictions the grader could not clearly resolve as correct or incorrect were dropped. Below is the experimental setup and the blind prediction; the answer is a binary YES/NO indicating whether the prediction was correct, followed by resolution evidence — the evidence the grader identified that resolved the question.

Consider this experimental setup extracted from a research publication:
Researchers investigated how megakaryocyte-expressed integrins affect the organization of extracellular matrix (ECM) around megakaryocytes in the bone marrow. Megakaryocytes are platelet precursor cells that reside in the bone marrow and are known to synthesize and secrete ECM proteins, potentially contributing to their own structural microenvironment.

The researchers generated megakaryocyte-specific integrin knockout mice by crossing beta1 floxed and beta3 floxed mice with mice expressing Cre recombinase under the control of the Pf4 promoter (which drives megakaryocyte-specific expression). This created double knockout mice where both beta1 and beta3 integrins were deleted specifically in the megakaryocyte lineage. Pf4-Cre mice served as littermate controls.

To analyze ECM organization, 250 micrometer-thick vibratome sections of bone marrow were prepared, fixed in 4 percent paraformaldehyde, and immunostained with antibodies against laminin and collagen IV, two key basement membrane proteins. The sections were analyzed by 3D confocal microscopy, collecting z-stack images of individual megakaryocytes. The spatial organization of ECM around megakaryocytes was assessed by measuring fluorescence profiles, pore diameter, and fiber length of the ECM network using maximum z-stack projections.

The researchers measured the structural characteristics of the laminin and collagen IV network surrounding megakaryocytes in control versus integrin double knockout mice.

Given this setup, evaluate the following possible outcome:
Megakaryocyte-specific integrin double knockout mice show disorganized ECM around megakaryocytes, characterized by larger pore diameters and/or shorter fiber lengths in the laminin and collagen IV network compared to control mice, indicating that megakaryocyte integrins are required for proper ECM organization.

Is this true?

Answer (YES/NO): YES